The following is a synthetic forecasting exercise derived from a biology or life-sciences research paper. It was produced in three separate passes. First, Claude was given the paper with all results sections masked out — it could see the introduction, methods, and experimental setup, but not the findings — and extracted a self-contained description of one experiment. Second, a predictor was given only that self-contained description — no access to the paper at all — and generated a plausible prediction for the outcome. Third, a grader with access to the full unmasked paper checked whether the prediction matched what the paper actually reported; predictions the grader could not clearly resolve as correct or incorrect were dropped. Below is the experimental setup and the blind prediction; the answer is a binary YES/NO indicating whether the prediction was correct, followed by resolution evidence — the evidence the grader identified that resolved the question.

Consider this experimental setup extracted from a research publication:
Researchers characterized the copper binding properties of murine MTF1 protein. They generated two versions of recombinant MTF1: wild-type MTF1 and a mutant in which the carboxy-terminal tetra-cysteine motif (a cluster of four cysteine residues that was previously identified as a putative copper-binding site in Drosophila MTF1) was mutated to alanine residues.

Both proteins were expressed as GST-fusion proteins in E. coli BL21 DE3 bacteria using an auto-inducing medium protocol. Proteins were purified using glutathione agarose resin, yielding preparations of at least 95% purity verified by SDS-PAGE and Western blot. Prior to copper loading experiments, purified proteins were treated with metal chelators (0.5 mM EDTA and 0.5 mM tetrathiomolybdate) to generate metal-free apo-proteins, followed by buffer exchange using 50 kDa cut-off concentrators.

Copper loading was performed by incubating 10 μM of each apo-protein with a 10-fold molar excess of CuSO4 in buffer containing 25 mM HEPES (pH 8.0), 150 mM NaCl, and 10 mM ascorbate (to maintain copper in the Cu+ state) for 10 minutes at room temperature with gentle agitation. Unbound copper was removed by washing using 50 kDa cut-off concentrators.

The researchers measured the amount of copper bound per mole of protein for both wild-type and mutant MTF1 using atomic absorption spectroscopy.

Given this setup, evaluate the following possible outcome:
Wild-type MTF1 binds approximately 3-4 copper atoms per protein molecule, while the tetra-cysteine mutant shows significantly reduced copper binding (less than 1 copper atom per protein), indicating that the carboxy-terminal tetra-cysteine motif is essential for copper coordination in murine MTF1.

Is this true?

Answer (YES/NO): NO